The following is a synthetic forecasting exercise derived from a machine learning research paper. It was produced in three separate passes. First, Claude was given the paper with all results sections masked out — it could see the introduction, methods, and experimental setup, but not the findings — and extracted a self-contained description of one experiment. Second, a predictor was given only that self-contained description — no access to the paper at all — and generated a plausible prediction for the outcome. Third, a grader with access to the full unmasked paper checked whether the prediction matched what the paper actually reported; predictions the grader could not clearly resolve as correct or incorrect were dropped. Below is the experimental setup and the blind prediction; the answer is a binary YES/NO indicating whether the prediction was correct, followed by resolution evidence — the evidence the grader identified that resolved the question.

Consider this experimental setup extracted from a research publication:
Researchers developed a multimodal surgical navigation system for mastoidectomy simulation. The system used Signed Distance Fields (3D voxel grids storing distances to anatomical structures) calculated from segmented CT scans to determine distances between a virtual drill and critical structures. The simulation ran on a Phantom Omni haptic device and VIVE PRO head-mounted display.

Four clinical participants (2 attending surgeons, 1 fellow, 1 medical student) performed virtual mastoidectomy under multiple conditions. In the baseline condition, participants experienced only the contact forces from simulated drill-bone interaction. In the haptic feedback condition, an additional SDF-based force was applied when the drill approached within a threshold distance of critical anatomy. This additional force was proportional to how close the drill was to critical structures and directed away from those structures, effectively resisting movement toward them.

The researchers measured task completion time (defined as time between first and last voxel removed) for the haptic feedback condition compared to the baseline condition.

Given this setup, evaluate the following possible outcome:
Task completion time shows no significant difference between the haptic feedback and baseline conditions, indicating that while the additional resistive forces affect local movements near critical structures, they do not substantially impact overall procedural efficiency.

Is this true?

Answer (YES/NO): YES